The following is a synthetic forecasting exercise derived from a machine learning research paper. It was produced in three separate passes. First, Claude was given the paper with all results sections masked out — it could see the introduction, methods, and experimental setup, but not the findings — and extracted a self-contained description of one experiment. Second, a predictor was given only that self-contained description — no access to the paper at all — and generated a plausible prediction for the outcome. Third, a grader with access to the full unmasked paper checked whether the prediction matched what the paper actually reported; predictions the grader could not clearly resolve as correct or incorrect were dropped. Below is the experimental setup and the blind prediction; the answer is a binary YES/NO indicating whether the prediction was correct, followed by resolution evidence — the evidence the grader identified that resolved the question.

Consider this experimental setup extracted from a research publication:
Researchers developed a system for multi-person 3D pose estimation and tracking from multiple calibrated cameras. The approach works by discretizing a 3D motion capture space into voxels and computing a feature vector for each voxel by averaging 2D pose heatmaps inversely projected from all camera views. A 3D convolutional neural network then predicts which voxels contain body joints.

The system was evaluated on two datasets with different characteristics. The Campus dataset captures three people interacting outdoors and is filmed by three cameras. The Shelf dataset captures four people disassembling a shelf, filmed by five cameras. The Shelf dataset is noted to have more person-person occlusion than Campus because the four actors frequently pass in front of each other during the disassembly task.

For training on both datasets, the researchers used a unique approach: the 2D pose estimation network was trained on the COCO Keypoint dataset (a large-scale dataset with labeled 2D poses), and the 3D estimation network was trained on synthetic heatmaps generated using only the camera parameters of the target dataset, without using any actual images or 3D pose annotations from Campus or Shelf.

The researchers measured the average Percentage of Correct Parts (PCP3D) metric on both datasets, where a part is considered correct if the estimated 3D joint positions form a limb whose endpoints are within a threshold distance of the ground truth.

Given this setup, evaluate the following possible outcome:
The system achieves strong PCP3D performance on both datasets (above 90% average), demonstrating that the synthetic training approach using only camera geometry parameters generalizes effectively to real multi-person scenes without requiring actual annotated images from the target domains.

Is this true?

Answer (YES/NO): YES